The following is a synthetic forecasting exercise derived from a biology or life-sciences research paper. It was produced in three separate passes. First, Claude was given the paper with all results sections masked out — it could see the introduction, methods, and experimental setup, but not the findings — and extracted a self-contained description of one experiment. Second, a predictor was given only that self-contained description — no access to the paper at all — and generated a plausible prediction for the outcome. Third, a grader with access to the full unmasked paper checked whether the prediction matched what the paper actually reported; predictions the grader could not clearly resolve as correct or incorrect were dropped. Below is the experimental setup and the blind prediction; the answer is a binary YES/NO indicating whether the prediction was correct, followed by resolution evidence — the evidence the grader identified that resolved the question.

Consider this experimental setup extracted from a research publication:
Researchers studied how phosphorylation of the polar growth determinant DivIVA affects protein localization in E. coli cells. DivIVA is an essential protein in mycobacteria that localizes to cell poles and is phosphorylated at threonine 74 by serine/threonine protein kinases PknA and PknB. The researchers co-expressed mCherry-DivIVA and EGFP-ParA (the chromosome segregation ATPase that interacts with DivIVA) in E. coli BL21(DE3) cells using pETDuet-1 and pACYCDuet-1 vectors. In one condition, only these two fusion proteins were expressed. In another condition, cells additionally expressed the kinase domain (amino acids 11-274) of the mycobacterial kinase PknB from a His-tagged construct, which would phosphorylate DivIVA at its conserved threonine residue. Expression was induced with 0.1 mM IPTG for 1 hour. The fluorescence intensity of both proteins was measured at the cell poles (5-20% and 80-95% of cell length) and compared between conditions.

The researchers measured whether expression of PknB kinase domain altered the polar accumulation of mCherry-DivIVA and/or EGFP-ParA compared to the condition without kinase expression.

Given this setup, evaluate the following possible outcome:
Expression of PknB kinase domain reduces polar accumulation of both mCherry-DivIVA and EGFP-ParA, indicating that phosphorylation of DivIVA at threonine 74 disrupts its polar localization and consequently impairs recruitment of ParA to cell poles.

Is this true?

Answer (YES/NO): NO